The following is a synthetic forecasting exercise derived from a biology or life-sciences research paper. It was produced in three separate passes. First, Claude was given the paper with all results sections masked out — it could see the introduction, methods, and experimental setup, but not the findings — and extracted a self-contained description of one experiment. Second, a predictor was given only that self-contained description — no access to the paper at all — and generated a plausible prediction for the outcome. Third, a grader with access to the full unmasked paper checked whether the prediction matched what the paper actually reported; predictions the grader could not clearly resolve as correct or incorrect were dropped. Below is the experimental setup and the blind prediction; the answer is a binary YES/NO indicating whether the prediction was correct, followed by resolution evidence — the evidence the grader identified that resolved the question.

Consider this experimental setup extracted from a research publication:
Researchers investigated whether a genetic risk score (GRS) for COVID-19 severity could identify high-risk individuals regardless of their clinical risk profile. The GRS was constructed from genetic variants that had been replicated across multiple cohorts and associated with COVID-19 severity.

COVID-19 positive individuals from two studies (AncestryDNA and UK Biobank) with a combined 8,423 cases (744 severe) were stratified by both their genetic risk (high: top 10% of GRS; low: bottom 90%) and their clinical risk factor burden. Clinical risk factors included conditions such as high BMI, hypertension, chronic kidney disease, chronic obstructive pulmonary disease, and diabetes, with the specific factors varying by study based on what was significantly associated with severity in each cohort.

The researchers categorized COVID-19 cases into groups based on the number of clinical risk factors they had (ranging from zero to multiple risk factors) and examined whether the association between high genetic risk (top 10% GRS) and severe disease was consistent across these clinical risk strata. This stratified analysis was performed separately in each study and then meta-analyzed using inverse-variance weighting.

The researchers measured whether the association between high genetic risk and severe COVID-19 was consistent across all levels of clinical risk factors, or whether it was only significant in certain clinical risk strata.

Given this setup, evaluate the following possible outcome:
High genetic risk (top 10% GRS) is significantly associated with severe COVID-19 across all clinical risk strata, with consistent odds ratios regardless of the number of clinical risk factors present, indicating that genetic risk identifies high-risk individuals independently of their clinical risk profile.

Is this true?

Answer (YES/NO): NO